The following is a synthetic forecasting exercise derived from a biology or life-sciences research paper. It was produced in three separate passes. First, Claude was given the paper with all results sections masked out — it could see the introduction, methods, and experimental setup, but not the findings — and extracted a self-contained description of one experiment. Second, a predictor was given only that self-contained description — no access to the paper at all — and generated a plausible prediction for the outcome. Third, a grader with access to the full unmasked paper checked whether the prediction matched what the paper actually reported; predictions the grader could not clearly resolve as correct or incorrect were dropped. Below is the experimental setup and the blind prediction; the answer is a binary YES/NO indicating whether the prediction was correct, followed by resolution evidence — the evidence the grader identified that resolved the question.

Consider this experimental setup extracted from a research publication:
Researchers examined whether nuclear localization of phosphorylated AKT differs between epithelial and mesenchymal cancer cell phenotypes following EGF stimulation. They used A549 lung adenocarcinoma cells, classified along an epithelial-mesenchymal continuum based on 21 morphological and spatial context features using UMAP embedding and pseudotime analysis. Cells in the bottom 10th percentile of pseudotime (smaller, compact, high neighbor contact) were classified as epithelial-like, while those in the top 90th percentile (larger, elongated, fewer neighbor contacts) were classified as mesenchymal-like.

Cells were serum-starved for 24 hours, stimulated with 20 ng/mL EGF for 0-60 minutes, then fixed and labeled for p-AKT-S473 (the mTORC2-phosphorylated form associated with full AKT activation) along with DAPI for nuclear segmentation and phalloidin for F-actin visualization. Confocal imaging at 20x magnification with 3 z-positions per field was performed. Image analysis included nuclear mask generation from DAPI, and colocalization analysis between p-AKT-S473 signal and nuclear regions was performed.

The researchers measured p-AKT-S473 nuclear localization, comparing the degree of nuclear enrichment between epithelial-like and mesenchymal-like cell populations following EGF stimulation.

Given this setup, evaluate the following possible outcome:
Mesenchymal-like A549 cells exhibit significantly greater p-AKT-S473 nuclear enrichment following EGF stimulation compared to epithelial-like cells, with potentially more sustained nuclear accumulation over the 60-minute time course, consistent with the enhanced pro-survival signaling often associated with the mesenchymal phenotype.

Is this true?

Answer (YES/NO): YES